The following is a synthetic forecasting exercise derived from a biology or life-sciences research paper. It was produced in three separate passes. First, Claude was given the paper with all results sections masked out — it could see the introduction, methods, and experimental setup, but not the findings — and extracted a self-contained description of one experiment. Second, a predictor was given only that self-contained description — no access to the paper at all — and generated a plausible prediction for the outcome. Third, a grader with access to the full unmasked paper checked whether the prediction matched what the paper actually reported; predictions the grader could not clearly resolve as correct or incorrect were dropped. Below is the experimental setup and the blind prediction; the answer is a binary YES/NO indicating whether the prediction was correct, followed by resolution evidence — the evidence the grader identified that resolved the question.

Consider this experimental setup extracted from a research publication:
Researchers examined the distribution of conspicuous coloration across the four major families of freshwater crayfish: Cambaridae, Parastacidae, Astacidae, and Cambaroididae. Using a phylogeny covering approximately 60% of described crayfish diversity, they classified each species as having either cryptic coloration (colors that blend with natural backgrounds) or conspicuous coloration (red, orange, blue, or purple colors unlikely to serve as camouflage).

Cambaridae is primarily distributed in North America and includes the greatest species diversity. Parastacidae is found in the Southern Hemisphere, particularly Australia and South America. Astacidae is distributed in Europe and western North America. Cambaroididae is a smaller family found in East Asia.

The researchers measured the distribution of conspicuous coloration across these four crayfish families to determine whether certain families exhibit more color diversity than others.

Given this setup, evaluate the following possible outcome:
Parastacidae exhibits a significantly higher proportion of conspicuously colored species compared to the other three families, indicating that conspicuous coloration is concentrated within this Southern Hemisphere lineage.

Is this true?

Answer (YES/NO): NO